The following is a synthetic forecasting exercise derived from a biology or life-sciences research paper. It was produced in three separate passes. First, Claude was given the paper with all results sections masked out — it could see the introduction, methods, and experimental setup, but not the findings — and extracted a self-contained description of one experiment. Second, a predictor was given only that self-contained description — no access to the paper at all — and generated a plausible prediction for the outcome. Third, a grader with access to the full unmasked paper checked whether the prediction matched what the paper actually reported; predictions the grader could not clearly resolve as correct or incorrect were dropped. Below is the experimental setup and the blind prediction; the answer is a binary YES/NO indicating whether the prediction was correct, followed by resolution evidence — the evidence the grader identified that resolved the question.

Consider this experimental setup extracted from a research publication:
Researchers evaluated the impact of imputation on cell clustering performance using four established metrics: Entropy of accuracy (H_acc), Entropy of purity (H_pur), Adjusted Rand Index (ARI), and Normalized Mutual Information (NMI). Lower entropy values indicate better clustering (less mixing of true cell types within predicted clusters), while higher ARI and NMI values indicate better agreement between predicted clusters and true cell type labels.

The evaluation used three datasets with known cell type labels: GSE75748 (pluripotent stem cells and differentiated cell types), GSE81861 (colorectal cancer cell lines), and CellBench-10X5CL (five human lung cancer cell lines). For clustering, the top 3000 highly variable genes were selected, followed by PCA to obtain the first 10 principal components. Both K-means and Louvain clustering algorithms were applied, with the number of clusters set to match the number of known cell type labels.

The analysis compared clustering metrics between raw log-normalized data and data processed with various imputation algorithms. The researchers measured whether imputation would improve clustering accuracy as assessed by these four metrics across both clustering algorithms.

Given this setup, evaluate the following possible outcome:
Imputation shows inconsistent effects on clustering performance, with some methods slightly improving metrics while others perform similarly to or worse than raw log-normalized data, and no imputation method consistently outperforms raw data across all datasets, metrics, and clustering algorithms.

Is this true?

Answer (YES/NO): NO